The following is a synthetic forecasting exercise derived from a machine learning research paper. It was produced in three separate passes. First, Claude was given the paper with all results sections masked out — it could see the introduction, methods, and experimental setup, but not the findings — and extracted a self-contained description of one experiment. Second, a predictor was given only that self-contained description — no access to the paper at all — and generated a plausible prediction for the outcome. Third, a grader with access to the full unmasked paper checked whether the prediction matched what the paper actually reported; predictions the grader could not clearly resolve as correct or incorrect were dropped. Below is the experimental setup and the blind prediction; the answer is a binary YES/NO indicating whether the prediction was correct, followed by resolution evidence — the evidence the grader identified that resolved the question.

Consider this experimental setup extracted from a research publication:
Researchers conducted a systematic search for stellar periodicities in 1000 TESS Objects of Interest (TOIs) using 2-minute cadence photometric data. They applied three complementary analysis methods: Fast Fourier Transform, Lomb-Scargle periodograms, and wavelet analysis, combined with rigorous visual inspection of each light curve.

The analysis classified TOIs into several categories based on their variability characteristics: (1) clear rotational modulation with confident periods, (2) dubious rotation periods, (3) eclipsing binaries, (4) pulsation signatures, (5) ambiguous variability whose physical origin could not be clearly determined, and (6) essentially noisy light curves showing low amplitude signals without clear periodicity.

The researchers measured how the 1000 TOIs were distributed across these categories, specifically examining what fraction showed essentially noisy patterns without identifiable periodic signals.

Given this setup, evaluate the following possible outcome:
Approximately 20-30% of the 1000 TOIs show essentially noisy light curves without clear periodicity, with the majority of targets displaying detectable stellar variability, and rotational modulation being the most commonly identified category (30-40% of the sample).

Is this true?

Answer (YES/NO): NO